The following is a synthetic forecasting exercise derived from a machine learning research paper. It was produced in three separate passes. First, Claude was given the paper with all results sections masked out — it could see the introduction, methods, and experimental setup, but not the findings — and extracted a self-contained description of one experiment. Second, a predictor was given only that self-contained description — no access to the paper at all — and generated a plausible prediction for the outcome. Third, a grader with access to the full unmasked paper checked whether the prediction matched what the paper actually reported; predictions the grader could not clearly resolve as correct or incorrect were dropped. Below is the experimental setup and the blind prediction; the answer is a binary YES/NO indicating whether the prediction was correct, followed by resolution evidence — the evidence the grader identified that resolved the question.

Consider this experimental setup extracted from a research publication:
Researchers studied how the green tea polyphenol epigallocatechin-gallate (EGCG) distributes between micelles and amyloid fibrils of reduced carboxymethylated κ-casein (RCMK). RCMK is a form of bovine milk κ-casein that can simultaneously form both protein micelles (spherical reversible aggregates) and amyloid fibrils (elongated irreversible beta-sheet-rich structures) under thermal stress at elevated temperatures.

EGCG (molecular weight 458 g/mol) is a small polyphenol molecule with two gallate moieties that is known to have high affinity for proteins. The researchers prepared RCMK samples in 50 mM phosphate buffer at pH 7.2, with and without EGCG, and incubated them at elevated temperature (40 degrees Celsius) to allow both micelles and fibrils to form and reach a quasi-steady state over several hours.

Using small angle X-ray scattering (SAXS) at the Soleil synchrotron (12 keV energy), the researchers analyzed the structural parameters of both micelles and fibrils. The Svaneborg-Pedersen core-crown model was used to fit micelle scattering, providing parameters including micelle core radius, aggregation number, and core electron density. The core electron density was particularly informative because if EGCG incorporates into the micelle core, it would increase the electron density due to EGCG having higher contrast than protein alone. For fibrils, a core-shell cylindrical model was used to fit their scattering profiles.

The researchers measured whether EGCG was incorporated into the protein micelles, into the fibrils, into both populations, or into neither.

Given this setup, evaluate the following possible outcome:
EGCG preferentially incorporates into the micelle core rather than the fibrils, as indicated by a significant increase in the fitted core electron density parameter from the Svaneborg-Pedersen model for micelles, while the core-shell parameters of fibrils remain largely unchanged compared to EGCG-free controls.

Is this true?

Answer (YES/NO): YES